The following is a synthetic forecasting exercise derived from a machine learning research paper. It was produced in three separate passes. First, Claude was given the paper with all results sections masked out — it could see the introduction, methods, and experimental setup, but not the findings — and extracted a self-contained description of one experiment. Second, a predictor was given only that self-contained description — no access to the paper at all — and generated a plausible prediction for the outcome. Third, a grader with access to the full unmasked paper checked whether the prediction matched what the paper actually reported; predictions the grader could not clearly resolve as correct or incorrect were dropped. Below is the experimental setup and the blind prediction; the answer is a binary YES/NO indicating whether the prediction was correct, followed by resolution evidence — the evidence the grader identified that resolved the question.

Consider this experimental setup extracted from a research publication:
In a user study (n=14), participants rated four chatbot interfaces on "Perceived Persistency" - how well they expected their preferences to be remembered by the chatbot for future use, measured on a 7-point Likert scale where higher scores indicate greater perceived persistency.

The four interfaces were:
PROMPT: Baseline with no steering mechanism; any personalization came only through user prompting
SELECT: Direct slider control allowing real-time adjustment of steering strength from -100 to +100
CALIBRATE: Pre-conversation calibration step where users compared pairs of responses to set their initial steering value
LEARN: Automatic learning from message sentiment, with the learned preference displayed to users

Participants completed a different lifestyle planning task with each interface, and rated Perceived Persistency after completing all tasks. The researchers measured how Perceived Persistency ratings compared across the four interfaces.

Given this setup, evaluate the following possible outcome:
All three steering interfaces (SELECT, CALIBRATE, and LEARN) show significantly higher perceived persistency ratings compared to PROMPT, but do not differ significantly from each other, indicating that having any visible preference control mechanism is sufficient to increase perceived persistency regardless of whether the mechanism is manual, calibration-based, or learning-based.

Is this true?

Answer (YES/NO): NO